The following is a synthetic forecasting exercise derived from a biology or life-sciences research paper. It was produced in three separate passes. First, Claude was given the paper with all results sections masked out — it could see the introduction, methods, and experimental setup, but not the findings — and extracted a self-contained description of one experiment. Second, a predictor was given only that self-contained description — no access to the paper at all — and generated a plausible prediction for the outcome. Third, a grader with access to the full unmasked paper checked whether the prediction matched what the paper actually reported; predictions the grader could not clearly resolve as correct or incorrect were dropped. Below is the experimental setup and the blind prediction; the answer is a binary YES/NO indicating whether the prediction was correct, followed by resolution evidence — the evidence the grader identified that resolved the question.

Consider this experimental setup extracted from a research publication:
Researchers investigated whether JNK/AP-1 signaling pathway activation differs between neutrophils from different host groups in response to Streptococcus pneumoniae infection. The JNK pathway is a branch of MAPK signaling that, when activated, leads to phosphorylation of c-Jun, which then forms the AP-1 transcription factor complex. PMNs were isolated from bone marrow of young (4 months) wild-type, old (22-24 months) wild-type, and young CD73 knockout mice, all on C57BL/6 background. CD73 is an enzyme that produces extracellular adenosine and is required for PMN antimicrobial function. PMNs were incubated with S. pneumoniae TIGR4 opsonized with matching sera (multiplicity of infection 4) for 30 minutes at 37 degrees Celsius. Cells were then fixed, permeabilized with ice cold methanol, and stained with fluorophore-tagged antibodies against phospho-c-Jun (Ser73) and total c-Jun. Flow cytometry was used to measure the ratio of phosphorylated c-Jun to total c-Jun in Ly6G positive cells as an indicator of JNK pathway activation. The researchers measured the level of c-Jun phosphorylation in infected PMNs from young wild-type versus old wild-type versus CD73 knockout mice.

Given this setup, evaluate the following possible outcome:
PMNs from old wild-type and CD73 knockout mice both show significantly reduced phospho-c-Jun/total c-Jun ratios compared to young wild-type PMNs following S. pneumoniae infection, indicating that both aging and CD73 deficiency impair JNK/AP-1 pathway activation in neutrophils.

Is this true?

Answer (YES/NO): NO